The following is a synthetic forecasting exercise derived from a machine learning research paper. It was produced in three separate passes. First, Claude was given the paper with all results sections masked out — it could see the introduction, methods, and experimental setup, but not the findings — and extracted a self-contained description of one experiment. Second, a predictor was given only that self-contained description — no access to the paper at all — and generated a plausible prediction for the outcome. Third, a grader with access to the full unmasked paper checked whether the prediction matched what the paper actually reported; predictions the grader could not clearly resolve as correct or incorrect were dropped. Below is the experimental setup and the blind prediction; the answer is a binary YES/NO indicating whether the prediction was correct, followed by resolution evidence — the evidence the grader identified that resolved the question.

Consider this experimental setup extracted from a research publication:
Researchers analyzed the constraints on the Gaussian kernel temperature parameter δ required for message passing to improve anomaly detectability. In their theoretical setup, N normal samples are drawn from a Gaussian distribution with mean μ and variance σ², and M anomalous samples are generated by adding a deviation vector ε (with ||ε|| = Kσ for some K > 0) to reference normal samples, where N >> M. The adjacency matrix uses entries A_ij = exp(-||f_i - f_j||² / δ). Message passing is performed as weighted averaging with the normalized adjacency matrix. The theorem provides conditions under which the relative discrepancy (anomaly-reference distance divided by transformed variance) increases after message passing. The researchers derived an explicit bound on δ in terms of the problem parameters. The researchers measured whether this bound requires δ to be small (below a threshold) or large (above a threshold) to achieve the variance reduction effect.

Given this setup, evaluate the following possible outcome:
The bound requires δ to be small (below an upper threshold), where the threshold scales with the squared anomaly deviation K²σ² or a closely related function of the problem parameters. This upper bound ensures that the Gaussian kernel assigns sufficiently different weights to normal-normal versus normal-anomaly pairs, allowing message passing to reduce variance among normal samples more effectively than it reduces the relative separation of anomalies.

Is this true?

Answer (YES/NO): NO